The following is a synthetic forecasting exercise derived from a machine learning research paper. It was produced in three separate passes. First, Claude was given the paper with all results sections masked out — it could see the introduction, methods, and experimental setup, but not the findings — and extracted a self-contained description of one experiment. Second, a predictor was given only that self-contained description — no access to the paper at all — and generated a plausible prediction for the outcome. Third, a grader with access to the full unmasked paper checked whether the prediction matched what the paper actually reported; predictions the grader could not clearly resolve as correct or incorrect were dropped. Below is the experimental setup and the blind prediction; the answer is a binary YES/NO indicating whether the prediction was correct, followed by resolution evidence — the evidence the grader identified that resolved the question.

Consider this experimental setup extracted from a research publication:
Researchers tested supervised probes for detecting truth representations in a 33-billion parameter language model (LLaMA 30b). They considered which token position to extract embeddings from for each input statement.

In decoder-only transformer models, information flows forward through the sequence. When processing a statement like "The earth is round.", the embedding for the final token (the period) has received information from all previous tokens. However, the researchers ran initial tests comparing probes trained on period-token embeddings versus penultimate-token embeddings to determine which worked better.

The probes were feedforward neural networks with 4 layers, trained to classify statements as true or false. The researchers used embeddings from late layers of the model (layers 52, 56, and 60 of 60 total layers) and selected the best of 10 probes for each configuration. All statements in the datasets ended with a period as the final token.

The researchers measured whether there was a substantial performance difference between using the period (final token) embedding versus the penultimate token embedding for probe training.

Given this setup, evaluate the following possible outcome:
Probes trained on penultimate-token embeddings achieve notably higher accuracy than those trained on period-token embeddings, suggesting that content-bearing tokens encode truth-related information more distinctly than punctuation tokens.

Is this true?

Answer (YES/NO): NO